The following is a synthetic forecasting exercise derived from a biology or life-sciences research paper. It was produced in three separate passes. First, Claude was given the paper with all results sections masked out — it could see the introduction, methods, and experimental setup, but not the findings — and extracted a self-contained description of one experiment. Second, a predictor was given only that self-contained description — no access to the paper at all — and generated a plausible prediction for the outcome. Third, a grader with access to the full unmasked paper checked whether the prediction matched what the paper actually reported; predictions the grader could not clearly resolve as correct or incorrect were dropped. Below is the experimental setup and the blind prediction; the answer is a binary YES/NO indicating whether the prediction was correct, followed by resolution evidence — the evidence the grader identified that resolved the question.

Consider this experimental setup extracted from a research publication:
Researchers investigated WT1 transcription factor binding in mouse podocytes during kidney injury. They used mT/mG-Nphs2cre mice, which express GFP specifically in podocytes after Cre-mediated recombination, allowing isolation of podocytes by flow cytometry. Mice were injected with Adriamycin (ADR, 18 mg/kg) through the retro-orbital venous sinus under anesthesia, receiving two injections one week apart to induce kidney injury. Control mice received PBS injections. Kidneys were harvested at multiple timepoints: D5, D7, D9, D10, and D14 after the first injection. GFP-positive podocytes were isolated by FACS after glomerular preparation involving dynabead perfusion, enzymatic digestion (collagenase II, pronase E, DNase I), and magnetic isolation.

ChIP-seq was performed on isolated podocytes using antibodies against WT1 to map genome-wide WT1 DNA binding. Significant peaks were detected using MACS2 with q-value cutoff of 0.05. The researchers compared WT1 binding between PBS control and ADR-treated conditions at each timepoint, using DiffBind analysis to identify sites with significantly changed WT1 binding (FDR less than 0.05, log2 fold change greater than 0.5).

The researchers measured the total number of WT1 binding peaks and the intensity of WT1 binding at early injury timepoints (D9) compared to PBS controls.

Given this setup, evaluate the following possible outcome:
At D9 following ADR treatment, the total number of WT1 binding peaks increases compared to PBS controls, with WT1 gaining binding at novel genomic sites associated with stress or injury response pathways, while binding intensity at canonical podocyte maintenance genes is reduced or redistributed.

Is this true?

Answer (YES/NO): NO